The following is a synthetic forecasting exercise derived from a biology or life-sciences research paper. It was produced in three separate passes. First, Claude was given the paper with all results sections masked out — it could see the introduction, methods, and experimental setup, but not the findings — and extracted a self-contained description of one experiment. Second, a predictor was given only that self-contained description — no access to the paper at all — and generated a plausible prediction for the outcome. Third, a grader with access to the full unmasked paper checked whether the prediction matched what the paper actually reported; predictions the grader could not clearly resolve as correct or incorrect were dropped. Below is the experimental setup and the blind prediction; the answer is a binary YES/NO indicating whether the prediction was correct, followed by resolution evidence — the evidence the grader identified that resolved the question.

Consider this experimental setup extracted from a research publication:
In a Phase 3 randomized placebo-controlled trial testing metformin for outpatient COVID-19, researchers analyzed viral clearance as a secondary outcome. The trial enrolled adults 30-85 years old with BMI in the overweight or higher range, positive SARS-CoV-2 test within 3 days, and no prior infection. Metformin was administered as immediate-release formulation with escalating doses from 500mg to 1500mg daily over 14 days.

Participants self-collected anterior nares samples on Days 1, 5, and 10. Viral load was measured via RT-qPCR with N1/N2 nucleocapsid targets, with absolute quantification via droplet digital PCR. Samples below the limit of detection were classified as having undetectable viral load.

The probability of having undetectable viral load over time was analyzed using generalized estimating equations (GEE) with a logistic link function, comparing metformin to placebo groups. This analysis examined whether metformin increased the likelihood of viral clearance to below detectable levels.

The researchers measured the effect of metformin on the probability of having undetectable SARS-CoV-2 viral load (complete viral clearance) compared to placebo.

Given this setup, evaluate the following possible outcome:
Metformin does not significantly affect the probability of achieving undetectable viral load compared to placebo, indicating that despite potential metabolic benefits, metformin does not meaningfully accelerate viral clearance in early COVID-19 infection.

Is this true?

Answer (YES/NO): NO